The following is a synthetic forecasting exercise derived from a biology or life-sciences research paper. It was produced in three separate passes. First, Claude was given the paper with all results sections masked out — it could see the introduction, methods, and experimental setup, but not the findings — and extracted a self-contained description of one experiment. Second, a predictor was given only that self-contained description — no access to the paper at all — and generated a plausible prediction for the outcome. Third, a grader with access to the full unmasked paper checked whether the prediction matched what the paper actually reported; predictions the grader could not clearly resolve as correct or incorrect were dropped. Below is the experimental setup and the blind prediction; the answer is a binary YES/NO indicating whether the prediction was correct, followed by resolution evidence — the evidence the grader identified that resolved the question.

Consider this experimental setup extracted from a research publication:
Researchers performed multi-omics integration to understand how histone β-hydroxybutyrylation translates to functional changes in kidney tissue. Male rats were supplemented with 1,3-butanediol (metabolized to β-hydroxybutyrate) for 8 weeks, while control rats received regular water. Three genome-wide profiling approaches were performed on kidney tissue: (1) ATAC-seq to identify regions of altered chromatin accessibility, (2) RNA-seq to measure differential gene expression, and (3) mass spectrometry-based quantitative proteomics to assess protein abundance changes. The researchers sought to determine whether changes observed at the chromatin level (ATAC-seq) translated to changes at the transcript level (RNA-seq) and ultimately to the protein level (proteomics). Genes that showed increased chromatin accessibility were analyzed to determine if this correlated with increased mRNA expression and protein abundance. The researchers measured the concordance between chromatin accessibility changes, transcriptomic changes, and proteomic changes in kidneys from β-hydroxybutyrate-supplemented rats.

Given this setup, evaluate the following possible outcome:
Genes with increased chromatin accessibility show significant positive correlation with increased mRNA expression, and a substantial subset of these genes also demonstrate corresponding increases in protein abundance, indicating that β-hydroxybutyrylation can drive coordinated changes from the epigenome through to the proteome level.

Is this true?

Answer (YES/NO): NO